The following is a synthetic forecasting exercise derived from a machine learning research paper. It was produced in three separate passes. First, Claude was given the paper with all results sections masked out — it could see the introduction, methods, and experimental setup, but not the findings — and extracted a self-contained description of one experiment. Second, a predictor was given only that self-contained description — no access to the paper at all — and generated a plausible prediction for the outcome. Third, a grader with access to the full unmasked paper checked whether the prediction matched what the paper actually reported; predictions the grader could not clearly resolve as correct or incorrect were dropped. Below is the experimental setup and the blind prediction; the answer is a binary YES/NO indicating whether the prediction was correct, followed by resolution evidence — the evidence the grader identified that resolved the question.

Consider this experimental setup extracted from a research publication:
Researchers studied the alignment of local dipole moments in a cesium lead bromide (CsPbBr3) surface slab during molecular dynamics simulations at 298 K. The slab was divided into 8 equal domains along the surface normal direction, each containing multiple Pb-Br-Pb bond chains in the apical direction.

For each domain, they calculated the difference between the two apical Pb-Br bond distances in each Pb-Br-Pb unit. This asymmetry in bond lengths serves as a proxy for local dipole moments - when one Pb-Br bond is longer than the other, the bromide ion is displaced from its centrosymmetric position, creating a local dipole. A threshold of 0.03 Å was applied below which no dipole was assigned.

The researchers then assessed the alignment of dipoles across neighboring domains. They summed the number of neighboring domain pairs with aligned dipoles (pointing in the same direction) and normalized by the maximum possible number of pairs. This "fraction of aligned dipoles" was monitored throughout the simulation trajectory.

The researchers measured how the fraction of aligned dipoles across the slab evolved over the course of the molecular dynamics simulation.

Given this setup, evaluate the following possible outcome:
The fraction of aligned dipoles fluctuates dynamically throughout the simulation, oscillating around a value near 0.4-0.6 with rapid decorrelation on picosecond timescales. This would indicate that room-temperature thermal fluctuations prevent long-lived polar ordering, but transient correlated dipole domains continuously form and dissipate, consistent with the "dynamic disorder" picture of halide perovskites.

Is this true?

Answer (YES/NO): NO